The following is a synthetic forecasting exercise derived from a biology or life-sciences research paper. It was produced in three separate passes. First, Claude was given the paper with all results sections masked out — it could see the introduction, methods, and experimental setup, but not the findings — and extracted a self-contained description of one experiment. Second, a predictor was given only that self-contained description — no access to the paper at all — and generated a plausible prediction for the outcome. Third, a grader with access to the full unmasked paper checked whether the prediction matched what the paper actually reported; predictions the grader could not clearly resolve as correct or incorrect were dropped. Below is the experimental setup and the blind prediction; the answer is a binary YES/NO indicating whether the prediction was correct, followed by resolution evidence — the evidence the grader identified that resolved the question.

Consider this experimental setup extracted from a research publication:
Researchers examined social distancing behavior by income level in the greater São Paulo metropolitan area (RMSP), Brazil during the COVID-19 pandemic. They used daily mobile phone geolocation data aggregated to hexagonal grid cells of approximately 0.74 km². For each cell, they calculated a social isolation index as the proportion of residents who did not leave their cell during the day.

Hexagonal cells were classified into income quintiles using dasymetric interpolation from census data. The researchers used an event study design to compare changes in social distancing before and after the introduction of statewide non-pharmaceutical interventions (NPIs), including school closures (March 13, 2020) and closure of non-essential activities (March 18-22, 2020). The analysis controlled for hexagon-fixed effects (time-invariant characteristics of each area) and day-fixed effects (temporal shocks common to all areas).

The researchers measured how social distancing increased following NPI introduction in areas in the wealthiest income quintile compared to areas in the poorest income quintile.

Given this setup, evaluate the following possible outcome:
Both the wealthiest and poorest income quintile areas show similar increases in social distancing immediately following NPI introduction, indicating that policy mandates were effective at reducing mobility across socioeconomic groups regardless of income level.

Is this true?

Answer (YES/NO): NO